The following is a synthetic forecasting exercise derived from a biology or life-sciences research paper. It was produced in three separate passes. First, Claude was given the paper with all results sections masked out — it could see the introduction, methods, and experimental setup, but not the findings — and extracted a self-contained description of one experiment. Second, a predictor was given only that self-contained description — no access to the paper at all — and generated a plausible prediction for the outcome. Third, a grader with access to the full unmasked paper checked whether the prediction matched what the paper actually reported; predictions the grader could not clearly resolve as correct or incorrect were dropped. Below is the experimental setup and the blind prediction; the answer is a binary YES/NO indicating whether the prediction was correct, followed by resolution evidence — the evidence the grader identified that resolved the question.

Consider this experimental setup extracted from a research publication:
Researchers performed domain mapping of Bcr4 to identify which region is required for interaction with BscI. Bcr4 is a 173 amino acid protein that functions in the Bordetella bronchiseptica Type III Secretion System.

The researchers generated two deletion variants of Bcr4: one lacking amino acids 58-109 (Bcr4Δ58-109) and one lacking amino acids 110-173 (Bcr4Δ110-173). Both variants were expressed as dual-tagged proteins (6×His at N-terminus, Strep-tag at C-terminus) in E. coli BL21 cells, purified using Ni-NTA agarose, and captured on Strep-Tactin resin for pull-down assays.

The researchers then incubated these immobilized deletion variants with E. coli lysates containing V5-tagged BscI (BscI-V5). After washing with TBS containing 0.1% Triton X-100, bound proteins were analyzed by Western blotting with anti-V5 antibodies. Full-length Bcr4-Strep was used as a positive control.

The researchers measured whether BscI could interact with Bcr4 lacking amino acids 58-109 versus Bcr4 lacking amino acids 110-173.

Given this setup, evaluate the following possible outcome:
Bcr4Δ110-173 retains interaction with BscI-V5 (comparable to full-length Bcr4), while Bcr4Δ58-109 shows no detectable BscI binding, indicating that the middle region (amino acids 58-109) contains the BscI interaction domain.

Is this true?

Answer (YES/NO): NO